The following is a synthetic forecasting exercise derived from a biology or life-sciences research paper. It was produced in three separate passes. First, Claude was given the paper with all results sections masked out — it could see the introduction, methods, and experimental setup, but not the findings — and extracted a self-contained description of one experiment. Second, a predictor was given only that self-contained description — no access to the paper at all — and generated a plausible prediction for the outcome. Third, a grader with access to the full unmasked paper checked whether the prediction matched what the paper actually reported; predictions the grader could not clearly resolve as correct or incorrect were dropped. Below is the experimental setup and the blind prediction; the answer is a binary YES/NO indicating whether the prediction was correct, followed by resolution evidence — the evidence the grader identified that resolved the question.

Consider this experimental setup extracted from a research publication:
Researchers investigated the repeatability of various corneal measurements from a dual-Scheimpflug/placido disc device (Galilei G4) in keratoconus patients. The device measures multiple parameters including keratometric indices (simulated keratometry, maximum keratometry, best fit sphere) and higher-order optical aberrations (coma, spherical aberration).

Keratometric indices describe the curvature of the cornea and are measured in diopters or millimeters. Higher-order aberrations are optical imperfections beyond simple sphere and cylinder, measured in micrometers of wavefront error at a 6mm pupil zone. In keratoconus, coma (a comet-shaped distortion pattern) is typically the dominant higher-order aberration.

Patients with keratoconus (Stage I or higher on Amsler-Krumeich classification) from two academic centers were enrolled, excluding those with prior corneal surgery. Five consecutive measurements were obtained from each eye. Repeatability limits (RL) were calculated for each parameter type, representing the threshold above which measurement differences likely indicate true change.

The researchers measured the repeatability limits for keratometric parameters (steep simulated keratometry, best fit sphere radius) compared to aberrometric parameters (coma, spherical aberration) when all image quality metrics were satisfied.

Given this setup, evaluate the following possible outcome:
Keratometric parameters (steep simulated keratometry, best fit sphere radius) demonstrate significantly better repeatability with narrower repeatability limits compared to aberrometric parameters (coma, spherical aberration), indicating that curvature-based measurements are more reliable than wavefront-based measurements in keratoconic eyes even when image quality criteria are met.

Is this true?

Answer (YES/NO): YES